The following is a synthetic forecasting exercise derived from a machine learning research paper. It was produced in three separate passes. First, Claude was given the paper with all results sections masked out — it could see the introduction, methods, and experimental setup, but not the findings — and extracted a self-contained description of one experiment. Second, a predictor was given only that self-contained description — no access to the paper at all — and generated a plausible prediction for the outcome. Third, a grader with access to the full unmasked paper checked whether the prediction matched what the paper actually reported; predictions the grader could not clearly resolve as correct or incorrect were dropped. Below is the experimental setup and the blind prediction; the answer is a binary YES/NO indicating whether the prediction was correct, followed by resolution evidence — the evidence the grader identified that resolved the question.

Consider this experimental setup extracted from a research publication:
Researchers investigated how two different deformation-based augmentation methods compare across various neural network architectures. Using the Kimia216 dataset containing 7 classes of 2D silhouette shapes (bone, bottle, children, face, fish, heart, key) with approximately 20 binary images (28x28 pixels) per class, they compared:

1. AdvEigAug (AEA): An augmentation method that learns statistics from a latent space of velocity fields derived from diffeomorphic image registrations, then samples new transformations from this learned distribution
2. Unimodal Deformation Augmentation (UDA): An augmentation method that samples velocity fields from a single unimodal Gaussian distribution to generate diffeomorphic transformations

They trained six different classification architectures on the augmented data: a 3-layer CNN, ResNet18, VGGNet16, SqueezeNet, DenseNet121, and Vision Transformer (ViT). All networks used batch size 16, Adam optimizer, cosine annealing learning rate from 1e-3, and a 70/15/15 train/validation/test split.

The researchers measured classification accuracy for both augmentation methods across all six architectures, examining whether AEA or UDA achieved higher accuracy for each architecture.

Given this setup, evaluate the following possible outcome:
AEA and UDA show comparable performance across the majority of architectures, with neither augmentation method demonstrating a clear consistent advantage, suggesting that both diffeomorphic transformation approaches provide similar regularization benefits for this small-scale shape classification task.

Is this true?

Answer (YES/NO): NO